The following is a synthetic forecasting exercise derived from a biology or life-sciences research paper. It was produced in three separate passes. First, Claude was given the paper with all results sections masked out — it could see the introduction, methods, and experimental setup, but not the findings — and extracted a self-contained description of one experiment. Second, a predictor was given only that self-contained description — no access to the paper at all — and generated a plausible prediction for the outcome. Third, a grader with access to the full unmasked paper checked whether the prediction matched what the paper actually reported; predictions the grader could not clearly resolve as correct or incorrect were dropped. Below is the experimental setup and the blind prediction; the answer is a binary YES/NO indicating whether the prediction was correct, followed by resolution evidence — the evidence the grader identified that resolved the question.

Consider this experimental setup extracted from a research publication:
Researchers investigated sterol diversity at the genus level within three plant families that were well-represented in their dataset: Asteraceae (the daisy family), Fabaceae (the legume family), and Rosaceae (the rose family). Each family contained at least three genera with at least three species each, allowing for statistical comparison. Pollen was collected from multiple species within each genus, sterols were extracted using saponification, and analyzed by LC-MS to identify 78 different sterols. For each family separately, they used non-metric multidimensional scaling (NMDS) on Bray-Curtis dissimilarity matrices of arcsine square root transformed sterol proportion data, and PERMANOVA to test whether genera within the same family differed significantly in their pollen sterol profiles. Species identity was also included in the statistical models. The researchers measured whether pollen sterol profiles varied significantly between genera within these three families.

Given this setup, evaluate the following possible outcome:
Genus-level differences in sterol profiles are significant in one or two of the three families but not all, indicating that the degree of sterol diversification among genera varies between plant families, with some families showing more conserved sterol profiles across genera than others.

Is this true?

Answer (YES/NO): NO